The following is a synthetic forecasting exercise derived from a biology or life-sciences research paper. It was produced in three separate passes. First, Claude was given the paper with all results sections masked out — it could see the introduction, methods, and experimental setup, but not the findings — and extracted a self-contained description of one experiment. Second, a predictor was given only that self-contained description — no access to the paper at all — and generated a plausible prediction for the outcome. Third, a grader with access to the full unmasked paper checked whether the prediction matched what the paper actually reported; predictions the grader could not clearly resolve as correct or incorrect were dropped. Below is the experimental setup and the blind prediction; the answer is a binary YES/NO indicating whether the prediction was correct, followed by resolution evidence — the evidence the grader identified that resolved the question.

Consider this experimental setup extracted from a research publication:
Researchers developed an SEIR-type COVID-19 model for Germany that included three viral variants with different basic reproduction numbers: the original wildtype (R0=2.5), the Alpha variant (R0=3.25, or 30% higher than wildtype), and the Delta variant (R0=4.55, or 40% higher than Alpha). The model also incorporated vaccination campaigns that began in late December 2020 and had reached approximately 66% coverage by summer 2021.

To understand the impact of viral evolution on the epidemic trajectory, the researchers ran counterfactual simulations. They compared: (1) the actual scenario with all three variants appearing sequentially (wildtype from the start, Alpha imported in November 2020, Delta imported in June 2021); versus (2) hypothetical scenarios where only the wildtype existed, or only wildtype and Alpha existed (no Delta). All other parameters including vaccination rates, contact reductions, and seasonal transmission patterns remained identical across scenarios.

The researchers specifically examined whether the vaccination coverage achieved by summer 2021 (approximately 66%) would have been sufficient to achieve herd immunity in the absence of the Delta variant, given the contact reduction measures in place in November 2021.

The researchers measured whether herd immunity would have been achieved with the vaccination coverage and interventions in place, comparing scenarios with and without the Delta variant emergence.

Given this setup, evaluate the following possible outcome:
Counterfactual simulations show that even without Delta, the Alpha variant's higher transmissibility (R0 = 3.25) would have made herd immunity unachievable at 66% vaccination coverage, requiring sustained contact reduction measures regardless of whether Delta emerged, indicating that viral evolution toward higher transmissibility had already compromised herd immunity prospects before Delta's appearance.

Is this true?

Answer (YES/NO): NO